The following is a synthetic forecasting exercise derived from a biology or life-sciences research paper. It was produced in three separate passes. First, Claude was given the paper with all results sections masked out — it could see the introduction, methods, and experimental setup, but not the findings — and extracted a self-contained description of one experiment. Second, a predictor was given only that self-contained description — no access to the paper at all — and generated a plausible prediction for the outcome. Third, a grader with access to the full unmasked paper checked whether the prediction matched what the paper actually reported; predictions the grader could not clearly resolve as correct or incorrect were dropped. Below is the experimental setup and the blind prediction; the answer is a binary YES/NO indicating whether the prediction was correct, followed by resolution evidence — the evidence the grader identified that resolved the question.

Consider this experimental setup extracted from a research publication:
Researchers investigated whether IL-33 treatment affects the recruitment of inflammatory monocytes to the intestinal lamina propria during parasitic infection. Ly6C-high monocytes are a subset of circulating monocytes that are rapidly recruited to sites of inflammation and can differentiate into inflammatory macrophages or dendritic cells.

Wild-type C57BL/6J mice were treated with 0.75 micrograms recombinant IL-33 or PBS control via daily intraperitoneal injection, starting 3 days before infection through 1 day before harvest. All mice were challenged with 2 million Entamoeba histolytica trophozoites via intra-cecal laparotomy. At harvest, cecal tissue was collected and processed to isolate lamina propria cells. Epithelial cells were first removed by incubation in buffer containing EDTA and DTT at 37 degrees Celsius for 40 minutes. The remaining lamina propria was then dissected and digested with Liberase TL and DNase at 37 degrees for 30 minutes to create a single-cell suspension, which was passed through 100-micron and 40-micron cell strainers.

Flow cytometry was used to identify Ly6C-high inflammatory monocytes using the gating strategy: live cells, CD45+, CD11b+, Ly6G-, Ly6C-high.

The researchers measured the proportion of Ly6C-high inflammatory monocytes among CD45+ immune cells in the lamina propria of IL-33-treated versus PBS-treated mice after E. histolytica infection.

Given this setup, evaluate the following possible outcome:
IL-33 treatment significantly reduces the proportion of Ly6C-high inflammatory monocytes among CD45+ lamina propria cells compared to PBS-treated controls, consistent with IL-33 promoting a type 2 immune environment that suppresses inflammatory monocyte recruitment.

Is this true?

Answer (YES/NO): YES